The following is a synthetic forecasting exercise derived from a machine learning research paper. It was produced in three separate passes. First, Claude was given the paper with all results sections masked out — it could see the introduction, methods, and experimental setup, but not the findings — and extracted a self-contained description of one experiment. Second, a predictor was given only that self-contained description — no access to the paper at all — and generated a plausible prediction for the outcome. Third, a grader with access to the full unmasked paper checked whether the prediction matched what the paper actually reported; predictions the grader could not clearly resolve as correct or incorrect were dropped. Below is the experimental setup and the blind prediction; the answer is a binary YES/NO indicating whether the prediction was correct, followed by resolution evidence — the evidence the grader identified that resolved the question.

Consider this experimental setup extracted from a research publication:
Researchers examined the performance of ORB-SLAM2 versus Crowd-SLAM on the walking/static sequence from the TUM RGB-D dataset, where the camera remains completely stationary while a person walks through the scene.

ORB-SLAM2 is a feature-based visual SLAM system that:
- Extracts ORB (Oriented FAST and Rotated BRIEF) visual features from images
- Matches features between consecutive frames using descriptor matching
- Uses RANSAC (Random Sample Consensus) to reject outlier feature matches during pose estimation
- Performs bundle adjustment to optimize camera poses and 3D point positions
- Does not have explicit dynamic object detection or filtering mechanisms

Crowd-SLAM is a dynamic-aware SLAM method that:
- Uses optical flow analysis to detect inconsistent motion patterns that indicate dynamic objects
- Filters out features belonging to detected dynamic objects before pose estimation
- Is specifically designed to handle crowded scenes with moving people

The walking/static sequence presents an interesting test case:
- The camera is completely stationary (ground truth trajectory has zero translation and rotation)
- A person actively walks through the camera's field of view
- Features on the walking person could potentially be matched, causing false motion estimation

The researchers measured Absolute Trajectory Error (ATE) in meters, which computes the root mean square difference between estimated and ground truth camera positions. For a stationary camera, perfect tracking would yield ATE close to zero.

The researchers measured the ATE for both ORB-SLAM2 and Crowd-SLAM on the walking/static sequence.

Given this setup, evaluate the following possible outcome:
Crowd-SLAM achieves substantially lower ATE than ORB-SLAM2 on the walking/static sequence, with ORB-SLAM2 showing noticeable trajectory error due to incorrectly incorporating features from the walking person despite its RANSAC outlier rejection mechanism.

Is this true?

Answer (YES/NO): YES